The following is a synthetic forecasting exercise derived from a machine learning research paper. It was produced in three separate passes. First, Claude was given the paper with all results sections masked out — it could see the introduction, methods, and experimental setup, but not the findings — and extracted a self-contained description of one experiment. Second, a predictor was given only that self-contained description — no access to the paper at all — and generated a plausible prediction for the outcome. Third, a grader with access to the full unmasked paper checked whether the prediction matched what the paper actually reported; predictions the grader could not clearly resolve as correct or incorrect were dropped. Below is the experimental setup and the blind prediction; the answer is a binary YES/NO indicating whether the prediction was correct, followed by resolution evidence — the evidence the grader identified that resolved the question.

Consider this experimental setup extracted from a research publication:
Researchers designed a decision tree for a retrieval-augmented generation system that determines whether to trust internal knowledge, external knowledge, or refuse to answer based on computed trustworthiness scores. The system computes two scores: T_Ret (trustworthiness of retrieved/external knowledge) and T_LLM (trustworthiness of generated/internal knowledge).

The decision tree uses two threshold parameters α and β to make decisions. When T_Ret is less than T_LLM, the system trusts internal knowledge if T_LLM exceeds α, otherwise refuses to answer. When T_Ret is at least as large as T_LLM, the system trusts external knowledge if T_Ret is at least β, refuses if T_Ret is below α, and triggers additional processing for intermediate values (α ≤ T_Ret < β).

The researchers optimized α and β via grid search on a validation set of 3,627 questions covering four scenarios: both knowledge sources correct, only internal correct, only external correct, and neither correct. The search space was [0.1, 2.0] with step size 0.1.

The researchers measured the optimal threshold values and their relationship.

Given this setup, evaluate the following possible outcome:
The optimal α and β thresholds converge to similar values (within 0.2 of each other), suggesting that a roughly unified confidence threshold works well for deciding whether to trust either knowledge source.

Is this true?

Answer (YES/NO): NO